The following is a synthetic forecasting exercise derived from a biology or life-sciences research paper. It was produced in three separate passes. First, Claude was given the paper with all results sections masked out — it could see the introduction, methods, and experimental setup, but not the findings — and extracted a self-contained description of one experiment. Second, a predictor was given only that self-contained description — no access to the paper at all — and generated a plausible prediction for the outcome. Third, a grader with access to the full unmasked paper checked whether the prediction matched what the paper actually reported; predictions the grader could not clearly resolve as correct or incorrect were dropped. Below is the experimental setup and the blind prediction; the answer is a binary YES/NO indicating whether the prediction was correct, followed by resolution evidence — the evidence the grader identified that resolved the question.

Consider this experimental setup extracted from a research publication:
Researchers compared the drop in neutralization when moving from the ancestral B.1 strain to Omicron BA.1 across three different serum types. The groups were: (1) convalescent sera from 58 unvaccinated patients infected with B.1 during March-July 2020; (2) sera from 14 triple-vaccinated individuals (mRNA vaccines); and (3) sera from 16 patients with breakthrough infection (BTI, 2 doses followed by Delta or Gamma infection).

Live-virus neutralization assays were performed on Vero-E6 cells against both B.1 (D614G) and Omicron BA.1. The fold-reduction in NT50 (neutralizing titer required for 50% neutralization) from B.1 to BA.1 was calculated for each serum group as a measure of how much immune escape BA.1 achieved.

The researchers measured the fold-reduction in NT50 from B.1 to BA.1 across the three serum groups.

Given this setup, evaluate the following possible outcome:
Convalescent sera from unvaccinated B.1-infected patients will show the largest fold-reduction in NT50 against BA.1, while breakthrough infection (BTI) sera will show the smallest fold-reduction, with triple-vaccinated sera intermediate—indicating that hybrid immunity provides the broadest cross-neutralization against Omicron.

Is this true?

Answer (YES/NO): YES